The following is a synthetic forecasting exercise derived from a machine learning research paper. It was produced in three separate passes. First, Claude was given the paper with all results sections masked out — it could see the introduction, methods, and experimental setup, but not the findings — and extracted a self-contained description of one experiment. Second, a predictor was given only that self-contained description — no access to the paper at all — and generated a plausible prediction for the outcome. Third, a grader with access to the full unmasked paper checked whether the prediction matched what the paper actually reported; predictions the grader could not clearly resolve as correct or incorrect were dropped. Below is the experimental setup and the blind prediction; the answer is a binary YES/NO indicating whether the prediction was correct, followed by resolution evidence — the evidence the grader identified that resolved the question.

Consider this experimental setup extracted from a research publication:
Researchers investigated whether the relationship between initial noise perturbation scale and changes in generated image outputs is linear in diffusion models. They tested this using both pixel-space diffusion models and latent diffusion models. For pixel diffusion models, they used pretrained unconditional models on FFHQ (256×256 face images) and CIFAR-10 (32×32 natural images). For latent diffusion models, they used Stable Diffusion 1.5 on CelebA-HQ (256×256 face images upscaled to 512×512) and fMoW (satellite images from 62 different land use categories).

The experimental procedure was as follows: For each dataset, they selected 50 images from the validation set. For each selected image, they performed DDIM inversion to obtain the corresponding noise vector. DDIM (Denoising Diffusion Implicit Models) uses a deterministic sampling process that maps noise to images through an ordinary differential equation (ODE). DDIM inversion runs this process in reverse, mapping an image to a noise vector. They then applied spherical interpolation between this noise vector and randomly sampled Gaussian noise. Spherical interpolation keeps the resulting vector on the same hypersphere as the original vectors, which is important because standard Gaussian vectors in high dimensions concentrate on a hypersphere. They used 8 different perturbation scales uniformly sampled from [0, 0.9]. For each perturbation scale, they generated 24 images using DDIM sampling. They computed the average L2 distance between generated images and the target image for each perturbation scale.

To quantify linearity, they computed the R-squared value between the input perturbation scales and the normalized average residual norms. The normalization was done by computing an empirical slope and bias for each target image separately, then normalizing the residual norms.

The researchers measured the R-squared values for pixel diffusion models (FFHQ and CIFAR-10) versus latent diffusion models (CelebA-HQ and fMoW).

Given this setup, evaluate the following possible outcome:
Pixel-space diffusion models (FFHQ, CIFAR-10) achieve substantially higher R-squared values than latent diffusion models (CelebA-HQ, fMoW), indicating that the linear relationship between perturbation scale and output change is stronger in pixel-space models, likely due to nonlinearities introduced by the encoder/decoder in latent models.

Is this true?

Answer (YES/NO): NO